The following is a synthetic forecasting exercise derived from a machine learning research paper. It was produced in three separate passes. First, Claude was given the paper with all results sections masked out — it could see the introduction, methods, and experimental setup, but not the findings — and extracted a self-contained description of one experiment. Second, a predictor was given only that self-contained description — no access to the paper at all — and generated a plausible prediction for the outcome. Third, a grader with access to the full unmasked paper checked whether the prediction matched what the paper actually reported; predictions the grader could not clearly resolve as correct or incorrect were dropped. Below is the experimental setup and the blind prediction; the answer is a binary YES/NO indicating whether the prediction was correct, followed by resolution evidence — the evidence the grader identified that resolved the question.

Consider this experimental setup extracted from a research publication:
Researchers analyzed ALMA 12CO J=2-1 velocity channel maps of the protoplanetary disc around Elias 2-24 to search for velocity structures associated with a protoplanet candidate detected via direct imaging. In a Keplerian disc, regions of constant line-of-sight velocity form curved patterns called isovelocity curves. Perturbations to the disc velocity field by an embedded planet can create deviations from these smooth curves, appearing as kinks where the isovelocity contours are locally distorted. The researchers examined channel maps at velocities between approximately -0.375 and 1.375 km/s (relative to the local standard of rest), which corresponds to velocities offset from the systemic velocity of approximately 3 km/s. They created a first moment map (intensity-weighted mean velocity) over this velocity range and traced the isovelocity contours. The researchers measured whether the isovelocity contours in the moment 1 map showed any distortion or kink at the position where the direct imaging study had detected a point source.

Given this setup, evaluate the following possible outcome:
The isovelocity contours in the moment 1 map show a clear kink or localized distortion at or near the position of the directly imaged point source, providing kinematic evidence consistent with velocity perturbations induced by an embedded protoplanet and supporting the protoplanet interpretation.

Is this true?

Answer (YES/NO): YES